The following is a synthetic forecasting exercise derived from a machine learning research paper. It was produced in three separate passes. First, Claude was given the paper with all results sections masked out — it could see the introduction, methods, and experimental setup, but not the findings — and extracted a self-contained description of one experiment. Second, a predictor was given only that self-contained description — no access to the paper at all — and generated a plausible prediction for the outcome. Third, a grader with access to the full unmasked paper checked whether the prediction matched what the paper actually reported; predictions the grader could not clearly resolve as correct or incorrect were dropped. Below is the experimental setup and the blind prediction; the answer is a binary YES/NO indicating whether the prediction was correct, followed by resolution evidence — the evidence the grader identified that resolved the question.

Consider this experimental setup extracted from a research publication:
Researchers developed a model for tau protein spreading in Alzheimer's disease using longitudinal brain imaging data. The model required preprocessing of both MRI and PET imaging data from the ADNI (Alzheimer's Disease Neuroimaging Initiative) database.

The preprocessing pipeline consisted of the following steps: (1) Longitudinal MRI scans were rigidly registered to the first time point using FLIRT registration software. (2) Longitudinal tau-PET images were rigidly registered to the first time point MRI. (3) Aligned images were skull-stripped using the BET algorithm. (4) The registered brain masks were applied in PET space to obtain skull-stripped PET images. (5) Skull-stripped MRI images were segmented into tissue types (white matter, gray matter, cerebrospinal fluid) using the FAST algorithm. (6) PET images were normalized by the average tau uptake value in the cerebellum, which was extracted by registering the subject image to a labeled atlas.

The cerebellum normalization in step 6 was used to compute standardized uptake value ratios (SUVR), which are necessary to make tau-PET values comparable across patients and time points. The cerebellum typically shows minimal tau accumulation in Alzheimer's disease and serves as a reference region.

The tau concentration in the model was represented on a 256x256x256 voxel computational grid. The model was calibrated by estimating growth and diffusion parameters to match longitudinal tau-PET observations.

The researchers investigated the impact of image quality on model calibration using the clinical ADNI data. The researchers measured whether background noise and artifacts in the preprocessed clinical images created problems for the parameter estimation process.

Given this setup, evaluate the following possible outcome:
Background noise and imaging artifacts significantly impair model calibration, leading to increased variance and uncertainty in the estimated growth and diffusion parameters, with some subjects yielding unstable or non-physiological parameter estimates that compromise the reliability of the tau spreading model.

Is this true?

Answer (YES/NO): YES